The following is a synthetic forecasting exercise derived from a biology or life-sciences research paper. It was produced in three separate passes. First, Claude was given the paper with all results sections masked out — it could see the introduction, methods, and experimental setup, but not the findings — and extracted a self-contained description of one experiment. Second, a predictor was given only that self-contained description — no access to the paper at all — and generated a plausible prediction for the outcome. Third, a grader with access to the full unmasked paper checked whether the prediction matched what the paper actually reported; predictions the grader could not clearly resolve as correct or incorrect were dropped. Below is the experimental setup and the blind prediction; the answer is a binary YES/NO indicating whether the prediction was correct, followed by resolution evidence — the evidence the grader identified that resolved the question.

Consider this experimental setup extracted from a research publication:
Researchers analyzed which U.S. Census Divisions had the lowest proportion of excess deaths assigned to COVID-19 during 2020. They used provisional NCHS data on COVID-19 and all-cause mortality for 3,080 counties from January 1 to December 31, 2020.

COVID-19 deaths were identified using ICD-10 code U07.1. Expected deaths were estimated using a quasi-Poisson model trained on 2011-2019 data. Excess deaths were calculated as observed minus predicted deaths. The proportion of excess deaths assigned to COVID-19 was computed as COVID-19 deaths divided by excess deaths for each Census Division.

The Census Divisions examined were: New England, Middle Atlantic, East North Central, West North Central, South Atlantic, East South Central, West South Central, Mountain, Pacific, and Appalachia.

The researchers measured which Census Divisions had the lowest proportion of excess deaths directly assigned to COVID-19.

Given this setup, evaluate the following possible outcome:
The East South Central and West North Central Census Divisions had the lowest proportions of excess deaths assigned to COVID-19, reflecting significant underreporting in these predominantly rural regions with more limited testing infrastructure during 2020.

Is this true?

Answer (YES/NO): NO